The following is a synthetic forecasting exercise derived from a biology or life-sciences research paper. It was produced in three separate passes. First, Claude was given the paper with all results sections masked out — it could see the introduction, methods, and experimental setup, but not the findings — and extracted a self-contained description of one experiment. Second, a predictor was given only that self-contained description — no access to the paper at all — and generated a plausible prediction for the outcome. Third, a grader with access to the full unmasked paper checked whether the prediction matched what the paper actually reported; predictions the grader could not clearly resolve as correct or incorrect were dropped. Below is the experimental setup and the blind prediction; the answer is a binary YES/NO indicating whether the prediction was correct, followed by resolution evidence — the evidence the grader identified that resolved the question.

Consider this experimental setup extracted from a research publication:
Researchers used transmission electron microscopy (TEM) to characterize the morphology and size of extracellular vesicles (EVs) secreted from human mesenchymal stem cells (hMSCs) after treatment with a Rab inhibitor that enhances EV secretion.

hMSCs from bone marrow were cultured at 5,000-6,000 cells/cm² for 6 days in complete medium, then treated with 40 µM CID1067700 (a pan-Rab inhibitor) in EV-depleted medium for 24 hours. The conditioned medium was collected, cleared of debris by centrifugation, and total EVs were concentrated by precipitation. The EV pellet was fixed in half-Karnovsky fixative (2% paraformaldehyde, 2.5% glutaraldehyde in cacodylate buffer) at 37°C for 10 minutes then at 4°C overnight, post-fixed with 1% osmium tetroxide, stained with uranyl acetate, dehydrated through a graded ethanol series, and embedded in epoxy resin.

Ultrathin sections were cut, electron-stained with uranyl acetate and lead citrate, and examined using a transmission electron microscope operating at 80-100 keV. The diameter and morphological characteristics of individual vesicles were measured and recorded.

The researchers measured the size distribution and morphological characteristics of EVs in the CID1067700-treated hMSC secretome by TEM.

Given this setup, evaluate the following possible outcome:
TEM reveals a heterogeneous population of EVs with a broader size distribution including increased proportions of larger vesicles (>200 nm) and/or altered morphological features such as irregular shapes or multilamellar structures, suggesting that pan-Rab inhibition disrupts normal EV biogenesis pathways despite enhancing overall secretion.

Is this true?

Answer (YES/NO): NO